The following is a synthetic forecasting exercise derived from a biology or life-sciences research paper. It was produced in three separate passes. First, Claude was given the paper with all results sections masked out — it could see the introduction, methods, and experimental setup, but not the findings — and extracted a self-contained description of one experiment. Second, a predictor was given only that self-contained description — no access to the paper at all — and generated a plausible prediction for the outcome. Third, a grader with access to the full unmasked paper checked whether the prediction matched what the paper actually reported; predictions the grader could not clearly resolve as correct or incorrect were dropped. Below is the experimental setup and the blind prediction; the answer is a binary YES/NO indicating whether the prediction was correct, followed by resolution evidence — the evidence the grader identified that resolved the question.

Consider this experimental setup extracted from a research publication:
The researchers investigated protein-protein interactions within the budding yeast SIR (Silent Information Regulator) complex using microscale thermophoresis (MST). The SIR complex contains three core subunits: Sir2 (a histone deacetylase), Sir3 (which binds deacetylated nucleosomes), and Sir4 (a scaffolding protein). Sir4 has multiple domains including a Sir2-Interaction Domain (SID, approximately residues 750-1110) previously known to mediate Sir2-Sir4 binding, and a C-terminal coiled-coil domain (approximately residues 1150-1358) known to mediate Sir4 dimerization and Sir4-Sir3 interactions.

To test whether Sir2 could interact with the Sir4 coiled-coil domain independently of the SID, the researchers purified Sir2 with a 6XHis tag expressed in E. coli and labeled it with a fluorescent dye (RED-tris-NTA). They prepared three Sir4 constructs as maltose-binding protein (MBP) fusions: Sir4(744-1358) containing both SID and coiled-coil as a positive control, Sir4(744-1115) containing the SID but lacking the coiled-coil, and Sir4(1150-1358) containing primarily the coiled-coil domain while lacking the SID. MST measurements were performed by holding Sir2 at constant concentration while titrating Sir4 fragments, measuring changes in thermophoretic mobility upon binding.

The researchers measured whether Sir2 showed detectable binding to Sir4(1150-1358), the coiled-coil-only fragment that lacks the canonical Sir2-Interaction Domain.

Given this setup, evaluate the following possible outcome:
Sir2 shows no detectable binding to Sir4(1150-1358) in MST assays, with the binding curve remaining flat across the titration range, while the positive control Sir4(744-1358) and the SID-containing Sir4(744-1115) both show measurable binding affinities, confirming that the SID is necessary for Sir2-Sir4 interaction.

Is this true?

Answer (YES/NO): NO